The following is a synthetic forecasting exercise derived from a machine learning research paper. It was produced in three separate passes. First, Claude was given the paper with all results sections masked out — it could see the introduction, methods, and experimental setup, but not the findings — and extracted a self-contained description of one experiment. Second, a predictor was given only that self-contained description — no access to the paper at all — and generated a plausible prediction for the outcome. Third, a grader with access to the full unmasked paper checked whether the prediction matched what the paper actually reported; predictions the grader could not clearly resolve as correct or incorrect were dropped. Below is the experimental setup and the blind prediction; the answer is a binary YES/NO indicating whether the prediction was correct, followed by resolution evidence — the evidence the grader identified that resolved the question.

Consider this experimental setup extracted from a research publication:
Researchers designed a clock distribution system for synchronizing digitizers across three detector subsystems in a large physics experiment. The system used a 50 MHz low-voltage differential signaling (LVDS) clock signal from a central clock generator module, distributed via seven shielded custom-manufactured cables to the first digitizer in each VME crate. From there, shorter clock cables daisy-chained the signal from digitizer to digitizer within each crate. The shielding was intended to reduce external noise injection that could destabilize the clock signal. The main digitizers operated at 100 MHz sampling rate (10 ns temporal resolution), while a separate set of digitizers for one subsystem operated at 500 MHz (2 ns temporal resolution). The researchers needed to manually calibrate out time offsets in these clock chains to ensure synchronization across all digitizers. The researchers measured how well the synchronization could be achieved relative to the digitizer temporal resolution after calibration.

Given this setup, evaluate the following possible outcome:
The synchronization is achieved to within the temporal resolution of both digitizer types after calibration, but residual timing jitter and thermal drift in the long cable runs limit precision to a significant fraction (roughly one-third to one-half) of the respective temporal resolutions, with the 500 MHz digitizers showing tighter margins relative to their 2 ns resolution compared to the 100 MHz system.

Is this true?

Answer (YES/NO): NO